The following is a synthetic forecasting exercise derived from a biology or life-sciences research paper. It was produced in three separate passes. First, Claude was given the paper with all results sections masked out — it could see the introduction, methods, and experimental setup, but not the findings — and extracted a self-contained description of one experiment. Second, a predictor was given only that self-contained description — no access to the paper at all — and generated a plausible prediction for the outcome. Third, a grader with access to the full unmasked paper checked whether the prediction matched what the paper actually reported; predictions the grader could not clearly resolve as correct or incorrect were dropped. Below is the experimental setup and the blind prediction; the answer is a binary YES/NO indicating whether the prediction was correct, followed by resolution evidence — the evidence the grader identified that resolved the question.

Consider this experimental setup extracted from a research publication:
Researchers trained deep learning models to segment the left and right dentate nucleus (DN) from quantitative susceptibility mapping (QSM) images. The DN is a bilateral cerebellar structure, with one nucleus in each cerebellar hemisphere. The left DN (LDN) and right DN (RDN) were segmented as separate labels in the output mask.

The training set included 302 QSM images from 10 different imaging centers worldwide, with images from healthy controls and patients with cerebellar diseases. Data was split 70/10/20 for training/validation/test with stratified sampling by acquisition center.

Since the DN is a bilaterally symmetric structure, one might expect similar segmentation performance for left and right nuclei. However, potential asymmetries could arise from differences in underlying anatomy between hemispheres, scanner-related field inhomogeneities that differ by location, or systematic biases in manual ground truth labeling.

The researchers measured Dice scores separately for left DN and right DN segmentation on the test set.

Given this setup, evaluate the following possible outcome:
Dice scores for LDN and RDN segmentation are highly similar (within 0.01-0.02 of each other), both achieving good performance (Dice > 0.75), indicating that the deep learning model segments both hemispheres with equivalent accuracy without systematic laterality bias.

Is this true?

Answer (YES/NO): YES